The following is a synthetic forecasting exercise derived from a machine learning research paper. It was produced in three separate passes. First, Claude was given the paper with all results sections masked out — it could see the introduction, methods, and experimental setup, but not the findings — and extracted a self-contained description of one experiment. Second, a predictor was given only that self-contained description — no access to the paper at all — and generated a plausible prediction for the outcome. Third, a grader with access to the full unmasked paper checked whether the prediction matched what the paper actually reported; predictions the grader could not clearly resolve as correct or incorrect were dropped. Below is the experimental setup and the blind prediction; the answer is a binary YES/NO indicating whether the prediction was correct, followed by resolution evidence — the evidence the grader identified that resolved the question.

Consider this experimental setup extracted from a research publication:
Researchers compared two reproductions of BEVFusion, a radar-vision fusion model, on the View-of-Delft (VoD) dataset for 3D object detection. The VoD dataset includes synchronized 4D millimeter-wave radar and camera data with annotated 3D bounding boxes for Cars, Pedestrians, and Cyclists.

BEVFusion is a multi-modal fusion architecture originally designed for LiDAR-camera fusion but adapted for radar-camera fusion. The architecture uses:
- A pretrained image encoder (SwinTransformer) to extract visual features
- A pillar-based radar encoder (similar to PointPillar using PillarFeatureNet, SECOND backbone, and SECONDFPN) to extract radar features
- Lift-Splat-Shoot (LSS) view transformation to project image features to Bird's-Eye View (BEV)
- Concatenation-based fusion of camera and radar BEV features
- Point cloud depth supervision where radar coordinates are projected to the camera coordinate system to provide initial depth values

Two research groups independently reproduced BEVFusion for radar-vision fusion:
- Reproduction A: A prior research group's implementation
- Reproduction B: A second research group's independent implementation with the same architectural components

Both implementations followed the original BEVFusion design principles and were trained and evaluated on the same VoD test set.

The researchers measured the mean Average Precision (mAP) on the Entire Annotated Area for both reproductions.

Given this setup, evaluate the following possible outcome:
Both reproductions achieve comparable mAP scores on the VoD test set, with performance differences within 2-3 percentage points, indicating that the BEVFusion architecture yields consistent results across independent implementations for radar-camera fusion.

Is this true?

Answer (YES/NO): NO